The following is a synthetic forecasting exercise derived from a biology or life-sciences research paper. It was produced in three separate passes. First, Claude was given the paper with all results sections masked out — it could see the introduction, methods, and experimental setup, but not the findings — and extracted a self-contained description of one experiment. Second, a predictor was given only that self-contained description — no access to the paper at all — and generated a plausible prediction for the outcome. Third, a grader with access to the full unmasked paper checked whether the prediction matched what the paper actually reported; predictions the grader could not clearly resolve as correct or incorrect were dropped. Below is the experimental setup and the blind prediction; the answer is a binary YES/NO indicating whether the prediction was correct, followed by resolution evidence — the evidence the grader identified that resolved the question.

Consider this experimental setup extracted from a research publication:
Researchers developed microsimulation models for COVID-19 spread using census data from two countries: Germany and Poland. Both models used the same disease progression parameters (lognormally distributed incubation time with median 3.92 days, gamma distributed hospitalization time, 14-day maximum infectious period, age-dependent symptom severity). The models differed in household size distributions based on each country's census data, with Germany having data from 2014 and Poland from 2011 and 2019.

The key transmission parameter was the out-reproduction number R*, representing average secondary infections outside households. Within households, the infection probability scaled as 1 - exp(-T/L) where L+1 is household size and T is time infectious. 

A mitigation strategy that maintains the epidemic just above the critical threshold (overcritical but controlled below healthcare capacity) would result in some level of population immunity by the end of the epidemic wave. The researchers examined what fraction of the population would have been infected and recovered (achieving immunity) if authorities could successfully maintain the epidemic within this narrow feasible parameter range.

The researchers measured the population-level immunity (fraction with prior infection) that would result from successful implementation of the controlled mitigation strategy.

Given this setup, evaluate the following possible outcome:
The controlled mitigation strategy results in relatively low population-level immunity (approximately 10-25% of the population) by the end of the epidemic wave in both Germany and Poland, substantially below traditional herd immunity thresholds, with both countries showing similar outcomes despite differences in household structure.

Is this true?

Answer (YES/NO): NO